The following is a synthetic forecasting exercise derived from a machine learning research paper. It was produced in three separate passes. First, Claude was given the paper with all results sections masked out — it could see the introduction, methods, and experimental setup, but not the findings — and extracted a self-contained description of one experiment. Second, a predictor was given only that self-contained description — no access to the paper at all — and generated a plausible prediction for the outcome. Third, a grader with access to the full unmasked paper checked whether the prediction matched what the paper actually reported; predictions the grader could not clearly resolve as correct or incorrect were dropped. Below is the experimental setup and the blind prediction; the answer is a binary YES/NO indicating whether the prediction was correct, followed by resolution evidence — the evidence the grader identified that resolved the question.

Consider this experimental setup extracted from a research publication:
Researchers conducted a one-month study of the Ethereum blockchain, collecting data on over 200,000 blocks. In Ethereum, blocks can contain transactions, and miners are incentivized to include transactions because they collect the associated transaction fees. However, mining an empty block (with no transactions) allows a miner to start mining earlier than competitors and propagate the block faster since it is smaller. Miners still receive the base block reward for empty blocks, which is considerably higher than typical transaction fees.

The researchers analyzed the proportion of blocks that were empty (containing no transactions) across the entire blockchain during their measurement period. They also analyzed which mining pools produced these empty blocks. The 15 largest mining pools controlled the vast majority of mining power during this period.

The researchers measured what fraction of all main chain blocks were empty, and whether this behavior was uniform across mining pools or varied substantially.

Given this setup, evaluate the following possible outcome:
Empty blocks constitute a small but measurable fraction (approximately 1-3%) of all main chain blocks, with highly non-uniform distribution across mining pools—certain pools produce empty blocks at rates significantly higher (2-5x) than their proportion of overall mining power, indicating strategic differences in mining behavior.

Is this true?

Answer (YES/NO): YES